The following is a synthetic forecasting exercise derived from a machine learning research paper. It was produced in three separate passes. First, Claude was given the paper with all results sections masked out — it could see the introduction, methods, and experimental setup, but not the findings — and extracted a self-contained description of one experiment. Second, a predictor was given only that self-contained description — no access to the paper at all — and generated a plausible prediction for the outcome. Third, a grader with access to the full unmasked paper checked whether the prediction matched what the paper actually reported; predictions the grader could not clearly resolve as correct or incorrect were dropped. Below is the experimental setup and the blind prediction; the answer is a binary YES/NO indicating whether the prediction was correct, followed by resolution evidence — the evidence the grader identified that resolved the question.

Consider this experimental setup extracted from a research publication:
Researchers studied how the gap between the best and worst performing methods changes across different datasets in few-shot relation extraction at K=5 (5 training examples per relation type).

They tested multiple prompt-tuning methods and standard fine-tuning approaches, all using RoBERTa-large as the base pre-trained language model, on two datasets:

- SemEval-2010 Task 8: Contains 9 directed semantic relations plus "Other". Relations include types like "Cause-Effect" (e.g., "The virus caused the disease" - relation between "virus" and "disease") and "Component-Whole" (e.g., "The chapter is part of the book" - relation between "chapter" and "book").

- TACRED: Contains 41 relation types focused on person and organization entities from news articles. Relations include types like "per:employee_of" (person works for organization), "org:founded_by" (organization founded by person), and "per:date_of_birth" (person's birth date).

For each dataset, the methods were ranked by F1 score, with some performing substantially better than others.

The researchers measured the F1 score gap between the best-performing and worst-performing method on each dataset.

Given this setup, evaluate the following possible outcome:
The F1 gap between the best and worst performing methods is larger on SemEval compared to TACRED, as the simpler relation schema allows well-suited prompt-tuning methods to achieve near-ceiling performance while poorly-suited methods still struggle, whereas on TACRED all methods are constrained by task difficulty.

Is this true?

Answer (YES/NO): YES